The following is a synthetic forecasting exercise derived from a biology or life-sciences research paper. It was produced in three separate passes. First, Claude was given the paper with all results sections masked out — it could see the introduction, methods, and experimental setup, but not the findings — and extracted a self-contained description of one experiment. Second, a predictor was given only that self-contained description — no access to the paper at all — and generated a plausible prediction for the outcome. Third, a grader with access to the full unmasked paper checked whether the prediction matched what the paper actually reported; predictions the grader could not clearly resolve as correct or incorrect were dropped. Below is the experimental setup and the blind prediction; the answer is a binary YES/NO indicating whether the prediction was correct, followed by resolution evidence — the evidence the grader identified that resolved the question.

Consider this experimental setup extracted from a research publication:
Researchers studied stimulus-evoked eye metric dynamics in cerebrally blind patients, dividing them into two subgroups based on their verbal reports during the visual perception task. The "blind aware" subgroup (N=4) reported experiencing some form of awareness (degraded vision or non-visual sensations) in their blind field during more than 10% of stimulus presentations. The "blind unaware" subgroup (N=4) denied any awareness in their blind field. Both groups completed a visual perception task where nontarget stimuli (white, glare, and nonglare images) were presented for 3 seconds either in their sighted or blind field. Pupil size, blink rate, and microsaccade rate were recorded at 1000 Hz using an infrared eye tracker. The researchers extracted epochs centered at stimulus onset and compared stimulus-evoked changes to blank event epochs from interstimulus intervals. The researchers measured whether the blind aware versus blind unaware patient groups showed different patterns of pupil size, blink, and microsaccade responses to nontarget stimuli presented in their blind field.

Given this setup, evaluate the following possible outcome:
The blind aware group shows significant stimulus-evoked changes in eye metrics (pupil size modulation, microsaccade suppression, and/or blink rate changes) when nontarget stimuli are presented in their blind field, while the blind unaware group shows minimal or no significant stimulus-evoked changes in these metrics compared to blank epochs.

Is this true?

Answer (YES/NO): YES